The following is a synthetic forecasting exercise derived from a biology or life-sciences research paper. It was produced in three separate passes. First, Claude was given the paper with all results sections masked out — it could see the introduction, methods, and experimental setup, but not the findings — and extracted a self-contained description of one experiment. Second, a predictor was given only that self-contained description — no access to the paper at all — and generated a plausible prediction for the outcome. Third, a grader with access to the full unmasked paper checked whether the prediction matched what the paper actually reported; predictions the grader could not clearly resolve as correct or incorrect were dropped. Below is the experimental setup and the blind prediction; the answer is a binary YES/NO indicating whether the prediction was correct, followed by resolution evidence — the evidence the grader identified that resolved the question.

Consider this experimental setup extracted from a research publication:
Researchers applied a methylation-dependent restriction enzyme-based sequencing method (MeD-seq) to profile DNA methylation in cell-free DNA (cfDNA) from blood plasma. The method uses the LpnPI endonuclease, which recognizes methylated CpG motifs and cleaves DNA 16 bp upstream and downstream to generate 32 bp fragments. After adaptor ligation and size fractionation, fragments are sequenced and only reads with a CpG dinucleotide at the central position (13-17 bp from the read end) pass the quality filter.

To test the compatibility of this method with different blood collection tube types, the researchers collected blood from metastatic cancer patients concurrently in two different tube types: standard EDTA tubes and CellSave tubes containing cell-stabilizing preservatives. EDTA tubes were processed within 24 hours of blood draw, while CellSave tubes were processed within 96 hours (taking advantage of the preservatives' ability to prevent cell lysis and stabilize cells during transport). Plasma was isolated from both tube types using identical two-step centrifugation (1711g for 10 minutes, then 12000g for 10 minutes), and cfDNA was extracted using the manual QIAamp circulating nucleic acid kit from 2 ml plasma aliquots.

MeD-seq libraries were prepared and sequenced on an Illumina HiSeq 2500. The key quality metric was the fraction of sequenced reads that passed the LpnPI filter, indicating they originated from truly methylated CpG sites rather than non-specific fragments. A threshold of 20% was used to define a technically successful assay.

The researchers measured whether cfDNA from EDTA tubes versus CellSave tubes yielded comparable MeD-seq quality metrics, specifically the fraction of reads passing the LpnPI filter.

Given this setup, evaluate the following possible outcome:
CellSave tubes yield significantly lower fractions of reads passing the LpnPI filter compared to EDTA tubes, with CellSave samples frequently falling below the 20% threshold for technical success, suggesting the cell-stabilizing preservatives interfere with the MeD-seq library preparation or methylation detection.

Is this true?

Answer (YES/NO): NO